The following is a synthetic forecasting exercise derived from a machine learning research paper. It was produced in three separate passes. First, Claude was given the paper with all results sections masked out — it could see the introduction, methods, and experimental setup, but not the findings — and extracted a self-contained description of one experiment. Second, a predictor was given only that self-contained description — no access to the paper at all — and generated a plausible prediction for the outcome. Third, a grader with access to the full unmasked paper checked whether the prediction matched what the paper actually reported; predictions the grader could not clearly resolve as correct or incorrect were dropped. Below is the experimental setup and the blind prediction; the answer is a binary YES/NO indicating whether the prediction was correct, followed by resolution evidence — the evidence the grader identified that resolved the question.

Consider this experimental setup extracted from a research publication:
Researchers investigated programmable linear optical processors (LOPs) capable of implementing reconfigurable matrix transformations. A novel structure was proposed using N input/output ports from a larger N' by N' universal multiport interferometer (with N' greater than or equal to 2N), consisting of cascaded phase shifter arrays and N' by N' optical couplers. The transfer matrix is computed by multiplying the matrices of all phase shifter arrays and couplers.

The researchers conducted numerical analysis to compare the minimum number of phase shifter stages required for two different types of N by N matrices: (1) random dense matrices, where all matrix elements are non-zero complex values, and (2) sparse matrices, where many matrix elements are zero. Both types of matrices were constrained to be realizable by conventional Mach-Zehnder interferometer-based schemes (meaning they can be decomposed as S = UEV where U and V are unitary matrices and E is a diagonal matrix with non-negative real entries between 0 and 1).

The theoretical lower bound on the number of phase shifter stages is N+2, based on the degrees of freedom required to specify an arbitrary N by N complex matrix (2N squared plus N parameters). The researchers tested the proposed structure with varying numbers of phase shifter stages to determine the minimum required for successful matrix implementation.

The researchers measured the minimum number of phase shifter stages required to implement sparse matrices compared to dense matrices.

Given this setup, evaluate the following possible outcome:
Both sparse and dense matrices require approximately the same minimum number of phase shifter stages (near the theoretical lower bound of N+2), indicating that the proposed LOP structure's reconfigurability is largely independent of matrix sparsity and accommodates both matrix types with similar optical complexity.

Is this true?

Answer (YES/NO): NO